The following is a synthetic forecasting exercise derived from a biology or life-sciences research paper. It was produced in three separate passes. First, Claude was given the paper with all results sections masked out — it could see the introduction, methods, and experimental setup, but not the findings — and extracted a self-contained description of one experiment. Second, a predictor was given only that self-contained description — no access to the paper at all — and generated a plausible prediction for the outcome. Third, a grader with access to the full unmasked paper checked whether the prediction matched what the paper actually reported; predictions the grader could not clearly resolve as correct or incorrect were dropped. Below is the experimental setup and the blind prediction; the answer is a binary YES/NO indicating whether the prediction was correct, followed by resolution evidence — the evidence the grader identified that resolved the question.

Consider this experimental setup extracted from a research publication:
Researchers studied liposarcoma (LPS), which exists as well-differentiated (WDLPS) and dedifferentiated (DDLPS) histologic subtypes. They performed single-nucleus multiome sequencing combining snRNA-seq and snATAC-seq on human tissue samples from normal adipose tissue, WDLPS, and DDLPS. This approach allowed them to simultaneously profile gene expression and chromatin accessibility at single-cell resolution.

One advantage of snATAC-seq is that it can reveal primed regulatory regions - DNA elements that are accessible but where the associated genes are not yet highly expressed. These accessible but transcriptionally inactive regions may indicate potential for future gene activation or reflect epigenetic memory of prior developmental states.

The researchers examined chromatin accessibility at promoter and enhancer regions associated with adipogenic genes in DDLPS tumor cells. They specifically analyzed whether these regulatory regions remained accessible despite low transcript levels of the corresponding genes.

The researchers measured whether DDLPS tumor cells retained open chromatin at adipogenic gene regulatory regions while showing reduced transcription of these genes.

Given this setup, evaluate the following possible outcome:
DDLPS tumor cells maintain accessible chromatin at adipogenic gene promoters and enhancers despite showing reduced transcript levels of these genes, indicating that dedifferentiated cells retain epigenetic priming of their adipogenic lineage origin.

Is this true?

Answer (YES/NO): NO